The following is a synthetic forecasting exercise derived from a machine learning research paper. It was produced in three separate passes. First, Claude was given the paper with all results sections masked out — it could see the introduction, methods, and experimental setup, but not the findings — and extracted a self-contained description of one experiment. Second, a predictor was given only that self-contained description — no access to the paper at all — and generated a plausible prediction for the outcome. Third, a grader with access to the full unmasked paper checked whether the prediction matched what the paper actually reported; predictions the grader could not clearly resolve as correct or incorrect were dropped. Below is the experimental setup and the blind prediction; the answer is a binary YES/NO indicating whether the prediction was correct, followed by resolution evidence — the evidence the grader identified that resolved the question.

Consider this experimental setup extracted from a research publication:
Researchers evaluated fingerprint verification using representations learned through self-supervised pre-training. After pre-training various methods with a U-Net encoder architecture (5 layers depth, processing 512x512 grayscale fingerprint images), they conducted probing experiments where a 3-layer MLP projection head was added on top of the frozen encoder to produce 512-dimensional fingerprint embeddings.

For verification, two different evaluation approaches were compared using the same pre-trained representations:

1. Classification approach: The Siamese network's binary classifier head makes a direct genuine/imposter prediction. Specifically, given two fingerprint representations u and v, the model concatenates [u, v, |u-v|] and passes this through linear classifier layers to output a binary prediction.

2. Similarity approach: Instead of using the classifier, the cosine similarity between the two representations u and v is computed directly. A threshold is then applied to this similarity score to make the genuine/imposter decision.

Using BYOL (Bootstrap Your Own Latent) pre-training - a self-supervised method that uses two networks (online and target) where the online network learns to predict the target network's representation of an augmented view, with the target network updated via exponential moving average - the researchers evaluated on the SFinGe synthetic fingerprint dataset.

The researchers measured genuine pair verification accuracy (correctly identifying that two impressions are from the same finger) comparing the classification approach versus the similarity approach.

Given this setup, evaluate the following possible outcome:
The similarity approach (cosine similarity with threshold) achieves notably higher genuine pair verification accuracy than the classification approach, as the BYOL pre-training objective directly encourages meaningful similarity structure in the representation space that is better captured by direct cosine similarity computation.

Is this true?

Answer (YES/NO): NO